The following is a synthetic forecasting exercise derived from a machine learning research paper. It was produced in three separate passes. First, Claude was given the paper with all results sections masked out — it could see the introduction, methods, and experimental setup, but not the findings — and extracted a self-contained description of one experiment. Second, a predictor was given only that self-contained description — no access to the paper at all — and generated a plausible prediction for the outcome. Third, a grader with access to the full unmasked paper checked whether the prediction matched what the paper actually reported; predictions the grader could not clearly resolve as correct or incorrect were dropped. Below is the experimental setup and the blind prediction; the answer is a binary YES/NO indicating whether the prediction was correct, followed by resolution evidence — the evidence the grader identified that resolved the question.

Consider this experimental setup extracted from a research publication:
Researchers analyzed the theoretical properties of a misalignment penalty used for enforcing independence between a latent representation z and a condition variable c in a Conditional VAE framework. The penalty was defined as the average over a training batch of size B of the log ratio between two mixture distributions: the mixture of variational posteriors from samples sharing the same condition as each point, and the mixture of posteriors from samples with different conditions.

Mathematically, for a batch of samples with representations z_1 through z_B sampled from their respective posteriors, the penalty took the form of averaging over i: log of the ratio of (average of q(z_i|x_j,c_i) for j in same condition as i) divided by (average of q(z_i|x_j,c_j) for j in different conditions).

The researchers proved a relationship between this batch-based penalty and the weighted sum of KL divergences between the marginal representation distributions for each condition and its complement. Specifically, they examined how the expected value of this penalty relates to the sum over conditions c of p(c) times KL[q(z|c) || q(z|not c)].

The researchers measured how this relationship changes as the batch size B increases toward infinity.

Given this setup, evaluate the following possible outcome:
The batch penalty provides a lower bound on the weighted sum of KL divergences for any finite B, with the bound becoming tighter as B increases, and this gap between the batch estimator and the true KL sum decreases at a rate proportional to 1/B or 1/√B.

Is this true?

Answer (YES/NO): NO